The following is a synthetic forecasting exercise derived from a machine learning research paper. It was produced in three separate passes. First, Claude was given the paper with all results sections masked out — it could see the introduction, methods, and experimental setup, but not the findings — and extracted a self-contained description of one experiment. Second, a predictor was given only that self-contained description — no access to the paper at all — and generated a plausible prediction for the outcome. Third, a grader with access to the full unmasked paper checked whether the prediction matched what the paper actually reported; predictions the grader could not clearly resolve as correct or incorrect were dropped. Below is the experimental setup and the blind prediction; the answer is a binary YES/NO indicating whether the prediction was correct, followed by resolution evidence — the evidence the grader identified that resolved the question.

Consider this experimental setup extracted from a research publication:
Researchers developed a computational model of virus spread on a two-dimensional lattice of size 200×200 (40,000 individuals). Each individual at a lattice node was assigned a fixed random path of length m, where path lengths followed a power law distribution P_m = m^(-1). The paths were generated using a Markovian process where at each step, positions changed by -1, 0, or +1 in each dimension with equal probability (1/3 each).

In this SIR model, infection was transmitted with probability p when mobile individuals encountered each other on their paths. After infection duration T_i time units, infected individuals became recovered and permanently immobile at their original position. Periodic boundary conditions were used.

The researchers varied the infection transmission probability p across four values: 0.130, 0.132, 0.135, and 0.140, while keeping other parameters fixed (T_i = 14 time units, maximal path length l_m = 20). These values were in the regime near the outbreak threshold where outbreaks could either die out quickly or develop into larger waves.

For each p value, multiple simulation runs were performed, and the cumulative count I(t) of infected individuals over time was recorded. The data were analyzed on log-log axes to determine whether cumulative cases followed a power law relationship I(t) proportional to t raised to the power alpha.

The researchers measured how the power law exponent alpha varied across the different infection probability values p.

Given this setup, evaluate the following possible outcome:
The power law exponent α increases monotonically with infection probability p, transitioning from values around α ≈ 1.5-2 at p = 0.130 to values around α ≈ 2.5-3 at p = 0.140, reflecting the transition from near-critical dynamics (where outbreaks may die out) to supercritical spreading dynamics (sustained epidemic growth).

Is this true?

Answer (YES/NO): NO